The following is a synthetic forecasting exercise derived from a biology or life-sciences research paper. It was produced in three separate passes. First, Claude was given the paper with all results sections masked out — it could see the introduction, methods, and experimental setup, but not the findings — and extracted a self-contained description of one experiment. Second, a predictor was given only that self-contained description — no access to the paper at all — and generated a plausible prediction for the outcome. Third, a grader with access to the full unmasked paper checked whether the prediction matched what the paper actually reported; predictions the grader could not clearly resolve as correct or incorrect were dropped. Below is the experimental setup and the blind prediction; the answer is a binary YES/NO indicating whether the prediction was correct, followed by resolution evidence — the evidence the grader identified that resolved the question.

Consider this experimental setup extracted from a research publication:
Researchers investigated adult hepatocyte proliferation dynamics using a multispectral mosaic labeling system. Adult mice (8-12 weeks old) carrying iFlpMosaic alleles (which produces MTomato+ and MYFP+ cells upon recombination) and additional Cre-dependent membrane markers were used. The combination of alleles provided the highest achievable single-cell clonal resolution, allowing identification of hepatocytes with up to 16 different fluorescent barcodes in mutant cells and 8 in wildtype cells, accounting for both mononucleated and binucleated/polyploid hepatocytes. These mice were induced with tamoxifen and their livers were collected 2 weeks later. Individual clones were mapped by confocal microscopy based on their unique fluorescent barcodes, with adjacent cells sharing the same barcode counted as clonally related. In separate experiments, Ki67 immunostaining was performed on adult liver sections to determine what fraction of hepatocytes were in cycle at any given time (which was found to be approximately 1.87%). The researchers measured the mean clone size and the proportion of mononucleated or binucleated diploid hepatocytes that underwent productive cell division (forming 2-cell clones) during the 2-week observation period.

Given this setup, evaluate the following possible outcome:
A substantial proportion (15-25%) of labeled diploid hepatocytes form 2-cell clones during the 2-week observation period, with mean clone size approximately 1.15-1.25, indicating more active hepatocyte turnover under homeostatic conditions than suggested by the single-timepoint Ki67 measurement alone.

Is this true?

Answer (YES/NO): NO